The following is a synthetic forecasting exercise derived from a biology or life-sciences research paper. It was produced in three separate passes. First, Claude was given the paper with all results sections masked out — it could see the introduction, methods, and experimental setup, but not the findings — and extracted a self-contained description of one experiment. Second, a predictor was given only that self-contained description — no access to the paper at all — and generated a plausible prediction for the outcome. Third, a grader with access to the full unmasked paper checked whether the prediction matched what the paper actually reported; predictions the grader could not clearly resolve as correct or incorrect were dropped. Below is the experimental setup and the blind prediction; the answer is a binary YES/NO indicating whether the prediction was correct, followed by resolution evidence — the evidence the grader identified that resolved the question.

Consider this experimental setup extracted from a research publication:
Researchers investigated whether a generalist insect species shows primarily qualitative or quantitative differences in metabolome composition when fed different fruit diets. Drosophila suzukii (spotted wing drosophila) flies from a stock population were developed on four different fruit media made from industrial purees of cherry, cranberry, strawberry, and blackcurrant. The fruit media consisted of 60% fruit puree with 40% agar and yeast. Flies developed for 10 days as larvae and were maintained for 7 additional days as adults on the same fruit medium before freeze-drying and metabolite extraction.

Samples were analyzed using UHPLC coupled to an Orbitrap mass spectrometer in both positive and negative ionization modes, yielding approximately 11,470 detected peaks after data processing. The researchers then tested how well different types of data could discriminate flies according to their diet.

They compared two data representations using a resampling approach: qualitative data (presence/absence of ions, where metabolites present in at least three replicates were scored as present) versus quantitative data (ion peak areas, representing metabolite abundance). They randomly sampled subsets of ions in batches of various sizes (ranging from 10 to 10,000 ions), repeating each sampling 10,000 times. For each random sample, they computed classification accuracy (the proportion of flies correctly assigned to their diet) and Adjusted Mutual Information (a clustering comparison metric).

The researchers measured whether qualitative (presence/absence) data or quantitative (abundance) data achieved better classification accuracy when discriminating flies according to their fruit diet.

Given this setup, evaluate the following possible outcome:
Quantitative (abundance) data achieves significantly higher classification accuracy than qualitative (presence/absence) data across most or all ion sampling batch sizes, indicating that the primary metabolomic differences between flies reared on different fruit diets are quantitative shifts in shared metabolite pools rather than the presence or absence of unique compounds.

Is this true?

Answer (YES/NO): YES